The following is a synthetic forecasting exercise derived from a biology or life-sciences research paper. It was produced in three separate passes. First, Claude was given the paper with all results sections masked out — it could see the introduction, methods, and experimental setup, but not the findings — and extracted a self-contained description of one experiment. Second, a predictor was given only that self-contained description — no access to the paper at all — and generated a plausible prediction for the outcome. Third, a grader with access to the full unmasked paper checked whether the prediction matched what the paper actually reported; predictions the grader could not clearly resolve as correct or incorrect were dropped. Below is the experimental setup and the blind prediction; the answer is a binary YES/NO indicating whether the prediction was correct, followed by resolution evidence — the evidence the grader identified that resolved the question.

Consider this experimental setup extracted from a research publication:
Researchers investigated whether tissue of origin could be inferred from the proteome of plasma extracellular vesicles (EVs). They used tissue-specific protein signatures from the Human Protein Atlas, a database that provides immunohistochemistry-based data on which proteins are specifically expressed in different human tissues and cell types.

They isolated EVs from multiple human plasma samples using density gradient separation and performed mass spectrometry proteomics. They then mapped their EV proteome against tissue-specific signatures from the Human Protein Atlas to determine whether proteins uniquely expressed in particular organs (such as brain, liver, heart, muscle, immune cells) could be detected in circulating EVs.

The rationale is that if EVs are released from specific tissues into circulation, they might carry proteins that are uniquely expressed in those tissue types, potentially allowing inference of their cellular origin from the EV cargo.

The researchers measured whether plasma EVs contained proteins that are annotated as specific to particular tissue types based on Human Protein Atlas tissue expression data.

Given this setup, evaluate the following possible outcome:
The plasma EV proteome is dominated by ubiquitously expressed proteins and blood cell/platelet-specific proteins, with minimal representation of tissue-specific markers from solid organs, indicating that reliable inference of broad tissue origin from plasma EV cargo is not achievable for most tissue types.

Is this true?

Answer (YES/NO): NO